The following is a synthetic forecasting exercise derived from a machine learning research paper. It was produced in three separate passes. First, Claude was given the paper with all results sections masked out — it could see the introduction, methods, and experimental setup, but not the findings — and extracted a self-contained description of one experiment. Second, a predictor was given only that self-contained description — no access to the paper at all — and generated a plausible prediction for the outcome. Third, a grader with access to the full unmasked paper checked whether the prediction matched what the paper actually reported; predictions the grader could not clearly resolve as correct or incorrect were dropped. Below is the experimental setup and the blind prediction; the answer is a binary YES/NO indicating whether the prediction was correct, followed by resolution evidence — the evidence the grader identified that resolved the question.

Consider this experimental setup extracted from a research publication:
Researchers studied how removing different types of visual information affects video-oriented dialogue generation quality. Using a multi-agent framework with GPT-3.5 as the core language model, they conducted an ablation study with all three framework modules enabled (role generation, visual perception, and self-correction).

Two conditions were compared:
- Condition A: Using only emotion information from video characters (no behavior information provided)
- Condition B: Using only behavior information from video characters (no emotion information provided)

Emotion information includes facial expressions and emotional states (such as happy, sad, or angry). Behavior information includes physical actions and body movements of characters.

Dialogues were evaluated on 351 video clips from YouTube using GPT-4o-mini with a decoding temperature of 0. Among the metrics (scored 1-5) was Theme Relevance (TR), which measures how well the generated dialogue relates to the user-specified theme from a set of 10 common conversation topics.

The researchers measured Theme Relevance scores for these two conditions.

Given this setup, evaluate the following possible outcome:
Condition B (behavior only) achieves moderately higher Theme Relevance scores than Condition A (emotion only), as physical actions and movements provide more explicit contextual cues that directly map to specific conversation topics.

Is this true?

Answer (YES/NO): YES